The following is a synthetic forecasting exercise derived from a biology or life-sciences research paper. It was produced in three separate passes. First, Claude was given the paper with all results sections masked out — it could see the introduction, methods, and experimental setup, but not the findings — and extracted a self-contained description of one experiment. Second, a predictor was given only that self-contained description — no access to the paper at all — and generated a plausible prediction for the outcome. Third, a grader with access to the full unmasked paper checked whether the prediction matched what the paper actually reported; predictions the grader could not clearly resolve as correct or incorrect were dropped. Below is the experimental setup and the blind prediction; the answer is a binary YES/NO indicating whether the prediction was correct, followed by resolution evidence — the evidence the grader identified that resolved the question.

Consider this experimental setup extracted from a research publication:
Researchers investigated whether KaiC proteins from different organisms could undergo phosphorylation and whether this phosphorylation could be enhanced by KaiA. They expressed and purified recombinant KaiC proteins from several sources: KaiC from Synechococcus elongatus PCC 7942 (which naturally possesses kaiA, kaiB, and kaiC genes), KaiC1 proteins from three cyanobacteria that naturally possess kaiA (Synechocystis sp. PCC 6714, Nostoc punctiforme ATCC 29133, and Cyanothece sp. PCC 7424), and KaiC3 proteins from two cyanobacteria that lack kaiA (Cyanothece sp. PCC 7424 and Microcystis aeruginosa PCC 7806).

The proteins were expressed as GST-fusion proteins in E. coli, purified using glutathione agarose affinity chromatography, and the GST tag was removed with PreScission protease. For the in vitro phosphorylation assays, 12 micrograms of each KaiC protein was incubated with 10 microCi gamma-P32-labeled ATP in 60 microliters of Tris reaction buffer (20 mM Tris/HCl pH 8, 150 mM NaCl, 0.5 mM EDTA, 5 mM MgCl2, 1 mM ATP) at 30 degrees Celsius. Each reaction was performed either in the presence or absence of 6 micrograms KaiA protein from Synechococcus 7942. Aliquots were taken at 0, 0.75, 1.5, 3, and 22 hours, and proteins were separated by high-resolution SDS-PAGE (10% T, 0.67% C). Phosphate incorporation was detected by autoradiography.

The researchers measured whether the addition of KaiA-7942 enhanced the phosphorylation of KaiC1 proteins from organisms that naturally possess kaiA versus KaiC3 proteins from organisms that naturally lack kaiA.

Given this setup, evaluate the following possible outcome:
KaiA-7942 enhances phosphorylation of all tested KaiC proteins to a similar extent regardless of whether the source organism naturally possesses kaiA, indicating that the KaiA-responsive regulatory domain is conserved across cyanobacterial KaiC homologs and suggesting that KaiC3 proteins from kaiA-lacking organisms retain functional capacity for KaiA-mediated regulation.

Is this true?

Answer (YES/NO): NO